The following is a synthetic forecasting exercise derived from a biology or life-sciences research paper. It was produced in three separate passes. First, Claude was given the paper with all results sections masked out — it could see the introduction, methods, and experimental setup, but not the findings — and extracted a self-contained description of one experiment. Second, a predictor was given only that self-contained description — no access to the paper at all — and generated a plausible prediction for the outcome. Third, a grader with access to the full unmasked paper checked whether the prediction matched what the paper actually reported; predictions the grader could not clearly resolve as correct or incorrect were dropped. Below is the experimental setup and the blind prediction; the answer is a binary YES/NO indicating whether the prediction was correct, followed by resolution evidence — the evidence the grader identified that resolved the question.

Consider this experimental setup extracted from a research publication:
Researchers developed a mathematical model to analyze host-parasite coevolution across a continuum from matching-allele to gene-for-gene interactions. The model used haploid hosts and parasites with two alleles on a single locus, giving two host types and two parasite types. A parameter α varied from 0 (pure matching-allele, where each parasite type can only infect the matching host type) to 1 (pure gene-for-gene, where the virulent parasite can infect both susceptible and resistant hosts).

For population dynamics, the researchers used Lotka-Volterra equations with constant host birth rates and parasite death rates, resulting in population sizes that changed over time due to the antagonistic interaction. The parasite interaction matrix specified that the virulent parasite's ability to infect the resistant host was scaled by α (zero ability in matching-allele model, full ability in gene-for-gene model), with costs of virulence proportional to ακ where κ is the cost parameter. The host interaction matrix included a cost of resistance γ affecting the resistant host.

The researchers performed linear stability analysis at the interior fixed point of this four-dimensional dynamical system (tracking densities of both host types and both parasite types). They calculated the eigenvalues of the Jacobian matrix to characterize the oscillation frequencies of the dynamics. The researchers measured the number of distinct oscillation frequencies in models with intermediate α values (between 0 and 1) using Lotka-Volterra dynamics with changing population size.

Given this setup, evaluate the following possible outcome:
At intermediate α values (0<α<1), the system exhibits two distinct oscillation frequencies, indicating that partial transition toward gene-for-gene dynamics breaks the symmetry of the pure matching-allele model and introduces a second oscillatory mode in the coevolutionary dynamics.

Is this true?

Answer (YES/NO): YES